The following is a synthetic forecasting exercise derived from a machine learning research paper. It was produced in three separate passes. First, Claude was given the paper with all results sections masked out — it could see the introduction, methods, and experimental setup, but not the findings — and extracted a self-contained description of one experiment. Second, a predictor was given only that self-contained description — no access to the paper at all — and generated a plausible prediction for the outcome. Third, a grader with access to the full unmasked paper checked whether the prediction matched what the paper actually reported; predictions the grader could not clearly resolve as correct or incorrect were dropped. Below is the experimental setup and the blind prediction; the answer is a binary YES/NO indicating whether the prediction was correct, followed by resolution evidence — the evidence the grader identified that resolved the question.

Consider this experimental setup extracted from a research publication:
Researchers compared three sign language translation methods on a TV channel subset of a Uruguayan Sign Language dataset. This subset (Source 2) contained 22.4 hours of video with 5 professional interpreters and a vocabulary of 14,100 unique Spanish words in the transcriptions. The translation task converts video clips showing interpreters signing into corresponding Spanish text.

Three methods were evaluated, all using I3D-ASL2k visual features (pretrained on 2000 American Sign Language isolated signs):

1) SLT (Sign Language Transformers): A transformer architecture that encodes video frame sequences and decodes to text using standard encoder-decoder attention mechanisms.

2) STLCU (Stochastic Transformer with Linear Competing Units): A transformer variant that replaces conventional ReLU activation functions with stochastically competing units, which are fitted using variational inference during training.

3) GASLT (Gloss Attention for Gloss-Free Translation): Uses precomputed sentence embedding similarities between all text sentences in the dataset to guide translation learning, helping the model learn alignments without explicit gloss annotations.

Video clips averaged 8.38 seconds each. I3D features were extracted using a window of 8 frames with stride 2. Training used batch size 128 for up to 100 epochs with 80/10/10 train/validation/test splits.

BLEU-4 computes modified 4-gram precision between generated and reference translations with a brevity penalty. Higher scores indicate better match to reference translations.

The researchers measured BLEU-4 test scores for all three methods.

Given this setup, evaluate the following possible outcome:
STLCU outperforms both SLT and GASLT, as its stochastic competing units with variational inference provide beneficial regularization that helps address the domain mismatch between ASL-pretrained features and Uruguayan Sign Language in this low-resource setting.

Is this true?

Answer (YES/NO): YES